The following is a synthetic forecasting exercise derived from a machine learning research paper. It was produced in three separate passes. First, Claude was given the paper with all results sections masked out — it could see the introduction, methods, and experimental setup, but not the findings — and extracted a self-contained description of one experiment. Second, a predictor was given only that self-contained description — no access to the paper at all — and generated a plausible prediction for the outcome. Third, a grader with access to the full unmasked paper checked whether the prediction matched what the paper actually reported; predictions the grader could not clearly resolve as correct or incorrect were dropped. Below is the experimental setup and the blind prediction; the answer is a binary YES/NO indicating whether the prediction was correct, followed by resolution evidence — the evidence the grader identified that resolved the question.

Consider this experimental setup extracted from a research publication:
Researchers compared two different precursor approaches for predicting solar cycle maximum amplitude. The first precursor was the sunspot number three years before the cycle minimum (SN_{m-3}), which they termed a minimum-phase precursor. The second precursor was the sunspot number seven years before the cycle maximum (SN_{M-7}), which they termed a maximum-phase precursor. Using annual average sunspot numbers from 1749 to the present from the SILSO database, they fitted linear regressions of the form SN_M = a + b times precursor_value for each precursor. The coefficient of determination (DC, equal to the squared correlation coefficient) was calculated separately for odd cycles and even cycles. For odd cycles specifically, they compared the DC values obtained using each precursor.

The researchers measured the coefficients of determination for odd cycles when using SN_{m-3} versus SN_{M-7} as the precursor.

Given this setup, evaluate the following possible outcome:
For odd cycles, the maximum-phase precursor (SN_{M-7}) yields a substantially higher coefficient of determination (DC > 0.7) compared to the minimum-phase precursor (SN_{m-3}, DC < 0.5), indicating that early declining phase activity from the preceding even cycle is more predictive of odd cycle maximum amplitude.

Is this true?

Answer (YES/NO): NO